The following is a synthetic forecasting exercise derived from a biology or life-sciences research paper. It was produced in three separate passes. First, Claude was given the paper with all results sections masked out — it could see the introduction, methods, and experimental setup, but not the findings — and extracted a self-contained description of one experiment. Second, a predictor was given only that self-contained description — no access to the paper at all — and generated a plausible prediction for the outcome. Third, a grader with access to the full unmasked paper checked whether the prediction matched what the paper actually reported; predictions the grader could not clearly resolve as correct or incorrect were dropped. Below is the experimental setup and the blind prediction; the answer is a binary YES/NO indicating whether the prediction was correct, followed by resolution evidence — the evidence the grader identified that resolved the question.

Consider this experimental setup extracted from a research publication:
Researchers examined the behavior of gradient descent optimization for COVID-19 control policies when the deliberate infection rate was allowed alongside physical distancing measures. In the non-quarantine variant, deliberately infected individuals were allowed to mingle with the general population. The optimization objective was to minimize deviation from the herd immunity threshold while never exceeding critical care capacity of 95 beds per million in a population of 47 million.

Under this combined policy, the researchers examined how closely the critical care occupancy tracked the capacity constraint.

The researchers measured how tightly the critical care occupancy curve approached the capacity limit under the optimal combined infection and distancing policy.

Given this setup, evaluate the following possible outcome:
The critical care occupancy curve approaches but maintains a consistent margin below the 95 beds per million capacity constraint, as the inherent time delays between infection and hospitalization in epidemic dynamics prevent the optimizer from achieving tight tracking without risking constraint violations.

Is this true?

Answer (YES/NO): NO